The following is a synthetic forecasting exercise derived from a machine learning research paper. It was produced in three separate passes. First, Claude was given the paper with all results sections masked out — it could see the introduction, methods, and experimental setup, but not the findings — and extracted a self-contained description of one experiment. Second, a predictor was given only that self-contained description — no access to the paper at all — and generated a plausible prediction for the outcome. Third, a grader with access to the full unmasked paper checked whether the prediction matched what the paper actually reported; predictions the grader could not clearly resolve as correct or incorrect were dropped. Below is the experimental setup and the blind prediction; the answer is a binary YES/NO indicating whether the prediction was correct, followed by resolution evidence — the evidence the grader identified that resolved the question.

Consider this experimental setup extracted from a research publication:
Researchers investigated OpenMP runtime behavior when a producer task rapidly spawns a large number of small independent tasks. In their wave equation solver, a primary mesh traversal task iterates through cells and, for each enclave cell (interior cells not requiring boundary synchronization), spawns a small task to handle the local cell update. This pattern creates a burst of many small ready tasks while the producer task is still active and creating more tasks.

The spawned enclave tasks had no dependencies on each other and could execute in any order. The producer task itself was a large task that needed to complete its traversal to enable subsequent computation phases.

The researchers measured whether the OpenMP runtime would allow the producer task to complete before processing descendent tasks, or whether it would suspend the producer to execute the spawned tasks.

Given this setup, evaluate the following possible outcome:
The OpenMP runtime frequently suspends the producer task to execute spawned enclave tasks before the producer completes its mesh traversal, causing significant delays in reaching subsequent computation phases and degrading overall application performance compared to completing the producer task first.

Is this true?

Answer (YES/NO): YES